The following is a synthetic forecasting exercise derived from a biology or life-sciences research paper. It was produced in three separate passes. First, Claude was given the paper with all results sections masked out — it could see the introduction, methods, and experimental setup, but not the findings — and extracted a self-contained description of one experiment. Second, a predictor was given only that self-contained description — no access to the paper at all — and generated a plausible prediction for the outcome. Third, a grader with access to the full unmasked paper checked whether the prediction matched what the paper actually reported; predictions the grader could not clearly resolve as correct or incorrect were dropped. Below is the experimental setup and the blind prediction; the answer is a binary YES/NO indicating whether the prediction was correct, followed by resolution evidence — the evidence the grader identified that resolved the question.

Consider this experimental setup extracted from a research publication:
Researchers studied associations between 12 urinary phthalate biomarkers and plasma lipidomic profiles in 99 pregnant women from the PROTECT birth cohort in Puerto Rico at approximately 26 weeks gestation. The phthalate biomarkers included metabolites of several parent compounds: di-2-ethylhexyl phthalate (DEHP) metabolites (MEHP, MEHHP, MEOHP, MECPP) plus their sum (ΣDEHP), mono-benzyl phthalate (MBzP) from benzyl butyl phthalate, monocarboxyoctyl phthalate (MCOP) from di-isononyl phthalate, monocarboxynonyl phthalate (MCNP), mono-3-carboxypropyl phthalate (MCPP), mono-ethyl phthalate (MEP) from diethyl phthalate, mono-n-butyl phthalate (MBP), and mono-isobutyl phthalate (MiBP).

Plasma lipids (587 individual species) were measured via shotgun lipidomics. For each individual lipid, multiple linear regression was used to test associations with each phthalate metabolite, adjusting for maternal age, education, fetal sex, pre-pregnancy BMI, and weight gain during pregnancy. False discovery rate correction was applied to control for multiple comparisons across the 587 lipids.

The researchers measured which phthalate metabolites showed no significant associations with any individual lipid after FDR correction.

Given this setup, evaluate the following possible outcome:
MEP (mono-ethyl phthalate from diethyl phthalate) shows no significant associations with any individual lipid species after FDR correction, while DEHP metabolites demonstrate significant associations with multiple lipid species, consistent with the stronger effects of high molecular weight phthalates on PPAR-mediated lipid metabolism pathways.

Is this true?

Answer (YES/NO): YES